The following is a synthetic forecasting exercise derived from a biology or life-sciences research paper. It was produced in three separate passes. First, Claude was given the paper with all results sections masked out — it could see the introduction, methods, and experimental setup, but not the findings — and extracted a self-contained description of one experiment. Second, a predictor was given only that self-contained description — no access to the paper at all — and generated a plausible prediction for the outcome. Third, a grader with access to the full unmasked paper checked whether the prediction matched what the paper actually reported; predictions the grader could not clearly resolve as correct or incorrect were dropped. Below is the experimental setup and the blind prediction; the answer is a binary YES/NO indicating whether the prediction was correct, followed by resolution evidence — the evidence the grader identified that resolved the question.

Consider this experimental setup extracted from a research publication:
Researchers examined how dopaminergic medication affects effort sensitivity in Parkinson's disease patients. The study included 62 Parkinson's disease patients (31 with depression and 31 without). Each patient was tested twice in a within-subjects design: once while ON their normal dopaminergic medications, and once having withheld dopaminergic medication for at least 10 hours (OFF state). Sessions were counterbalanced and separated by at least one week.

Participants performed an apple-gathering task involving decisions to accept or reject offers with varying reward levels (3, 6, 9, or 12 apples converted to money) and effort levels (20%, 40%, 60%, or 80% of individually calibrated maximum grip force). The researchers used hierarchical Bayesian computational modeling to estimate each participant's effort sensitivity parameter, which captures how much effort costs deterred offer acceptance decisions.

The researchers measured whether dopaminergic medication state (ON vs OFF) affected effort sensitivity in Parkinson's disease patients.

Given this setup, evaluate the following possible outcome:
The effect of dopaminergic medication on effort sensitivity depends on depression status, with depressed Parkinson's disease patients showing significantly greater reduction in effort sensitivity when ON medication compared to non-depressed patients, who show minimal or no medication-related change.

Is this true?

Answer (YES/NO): NO